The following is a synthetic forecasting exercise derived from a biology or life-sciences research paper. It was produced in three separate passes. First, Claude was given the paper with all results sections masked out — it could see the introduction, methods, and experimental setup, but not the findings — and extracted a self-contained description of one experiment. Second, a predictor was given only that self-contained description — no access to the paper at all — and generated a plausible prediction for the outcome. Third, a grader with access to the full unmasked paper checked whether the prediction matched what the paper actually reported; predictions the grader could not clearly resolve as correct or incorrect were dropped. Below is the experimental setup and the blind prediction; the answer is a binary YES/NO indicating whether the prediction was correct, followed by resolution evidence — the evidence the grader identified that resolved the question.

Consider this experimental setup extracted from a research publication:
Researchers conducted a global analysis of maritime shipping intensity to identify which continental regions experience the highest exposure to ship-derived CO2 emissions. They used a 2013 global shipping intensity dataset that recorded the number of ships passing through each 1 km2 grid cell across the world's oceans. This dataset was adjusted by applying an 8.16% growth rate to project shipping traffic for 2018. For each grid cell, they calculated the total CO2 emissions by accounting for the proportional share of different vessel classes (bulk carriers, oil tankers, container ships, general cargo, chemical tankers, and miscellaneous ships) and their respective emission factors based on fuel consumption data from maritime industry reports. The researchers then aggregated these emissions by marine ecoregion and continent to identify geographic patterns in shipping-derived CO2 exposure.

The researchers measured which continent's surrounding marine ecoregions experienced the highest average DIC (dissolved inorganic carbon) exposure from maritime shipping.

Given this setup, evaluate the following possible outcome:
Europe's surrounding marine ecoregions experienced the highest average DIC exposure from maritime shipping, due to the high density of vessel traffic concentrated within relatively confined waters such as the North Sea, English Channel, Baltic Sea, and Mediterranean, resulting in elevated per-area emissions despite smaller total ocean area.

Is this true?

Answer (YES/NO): YES